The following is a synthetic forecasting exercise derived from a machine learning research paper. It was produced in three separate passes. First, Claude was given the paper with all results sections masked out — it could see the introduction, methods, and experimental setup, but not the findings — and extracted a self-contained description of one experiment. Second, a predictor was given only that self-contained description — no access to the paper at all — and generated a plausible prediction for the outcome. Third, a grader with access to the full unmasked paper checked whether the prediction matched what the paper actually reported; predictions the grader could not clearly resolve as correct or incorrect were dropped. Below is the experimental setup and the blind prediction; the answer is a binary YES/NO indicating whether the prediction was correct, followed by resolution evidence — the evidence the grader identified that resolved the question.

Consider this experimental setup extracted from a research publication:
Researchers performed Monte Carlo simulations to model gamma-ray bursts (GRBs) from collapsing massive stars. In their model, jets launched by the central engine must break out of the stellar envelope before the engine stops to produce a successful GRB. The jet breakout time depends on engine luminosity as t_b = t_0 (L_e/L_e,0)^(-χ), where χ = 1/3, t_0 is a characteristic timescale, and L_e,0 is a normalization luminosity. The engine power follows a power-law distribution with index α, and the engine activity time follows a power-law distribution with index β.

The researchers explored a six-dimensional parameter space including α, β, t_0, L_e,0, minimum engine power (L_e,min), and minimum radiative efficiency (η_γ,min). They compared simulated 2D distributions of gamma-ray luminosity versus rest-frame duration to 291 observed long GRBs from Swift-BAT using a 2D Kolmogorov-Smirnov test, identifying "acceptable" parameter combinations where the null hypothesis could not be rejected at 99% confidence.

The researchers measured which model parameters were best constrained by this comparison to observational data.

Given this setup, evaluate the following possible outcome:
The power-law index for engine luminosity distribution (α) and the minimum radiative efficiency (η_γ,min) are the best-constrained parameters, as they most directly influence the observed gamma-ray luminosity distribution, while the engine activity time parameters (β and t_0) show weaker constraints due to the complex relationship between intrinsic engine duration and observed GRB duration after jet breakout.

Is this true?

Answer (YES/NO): NO